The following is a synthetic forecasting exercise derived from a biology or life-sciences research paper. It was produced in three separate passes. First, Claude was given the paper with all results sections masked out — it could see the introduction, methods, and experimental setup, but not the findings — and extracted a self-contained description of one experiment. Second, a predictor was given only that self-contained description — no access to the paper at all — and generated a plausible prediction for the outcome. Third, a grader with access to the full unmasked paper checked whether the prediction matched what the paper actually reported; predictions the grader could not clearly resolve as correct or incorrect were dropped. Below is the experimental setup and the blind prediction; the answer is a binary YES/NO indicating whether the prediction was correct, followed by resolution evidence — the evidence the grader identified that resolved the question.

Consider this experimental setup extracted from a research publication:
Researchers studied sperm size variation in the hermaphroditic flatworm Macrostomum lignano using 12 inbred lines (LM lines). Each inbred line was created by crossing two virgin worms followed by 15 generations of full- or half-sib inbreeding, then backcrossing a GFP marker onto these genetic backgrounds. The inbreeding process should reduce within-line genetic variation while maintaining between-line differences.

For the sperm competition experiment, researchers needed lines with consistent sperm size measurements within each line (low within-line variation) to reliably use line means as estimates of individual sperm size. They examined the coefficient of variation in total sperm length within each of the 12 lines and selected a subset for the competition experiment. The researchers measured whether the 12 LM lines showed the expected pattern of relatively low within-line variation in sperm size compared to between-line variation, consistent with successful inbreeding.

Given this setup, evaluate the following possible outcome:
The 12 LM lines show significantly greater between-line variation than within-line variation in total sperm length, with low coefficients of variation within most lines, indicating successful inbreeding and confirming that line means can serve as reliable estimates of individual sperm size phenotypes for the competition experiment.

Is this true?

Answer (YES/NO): NO